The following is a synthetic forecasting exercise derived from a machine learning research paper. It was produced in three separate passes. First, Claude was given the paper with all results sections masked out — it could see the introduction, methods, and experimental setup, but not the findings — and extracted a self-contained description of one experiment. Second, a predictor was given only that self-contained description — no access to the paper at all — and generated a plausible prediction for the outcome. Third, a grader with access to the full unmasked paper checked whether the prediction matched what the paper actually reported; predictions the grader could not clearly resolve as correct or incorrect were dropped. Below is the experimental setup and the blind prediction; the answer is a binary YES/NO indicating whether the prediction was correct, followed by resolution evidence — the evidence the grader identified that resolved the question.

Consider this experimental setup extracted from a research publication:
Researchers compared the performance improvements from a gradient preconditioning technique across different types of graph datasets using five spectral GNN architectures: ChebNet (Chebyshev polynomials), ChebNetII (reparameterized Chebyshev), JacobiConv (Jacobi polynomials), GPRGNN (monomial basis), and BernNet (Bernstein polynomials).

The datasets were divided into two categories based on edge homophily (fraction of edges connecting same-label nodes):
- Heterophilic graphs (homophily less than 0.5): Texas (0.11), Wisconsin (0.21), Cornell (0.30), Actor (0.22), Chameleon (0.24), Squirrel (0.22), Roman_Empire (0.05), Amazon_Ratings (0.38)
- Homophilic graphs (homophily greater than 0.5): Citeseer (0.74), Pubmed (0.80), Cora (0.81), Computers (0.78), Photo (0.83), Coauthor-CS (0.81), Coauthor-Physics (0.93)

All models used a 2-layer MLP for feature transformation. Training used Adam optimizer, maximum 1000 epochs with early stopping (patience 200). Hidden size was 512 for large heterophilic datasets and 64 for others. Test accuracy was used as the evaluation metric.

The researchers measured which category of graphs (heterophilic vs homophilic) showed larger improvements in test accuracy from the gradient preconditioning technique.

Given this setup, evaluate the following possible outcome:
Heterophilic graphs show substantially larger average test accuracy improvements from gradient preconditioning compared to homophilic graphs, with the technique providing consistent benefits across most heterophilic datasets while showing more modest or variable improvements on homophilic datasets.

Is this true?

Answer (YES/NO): YES